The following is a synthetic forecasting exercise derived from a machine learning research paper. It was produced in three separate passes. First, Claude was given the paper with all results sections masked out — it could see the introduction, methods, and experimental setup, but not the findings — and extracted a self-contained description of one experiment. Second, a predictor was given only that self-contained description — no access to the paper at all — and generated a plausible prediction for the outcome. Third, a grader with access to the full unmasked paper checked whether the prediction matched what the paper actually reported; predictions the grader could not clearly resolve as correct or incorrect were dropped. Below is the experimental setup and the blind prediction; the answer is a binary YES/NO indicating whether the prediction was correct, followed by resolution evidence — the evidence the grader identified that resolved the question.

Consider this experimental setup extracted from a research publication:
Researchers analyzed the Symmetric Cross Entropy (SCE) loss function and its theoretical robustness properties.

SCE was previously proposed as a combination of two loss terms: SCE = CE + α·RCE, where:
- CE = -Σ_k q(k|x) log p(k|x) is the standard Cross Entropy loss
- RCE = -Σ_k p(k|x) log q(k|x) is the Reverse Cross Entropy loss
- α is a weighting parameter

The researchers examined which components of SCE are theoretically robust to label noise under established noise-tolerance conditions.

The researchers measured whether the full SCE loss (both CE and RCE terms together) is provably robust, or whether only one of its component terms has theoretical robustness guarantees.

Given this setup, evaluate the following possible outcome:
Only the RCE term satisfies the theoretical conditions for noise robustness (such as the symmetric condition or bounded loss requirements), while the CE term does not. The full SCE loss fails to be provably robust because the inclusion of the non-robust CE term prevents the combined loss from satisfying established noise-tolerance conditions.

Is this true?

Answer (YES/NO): YES